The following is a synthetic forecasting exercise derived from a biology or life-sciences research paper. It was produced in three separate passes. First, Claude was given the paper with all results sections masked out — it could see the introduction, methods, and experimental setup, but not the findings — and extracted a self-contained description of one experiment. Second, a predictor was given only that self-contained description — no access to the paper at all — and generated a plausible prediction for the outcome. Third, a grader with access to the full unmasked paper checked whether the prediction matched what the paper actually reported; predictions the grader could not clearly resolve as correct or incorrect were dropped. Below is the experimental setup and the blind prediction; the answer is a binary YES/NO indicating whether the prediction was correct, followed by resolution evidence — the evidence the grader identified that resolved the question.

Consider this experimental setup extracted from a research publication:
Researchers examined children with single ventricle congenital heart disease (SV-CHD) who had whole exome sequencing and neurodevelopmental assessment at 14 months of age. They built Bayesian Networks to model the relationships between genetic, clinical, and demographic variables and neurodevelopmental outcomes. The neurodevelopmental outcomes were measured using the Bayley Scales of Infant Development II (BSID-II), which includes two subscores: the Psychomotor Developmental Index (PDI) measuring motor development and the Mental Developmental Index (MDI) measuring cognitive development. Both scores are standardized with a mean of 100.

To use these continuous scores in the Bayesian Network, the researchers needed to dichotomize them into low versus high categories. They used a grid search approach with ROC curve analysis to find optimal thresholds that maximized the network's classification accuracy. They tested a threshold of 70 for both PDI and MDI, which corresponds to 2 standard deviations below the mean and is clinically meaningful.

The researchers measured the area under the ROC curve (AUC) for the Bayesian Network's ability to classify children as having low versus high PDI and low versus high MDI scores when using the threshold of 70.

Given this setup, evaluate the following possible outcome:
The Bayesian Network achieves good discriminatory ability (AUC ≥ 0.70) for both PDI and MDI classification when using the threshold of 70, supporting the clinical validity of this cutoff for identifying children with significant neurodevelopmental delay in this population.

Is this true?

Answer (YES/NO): YES